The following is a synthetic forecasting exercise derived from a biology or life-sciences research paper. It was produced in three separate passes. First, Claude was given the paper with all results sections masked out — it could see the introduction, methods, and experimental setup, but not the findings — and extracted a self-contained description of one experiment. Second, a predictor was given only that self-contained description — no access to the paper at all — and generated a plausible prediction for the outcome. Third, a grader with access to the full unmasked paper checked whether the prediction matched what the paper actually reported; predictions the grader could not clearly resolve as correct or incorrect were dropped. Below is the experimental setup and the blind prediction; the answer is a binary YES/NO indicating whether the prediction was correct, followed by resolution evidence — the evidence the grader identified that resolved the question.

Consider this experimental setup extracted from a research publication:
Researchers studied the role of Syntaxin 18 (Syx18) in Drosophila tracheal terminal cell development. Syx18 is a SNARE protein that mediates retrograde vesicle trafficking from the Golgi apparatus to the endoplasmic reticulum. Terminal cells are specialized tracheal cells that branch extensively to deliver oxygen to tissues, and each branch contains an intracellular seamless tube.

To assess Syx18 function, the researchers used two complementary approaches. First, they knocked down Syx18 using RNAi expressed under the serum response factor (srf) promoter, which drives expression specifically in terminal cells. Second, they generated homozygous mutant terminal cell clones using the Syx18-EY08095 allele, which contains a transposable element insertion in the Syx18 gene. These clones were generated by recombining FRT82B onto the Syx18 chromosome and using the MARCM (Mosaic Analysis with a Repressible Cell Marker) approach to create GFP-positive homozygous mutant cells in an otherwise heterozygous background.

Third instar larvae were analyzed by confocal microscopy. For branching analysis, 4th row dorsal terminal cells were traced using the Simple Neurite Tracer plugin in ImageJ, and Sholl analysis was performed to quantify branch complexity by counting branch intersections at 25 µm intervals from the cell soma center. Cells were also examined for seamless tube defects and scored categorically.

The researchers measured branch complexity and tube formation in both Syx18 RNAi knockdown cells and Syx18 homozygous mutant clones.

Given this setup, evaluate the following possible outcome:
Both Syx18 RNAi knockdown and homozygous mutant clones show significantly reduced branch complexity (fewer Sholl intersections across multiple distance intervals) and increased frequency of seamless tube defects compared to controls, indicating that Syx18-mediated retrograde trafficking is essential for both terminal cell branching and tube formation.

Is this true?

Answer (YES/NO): NO